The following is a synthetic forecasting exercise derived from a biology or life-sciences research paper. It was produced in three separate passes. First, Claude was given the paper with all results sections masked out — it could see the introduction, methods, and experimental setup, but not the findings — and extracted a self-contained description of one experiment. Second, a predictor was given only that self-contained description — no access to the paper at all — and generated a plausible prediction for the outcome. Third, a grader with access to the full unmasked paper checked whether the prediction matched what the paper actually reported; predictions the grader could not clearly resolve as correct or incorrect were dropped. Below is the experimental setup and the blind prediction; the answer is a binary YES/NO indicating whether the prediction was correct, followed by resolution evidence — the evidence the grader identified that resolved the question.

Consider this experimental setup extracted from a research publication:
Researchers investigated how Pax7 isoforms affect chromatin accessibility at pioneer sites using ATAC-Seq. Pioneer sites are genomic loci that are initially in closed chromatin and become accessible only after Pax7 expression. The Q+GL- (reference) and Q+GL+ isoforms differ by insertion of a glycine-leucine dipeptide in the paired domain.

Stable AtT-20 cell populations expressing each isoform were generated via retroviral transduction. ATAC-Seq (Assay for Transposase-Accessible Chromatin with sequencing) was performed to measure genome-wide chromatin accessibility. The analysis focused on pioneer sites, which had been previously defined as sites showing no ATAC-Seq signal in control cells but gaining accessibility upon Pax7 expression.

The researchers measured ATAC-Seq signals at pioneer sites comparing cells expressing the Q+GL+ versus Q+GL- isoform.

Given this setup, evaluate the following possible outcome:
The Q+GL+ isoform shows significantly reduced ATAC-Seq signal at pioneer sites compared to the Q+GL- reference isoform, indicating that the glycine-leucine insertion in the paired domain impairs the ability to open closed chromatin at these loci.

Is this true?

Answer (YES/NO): YES